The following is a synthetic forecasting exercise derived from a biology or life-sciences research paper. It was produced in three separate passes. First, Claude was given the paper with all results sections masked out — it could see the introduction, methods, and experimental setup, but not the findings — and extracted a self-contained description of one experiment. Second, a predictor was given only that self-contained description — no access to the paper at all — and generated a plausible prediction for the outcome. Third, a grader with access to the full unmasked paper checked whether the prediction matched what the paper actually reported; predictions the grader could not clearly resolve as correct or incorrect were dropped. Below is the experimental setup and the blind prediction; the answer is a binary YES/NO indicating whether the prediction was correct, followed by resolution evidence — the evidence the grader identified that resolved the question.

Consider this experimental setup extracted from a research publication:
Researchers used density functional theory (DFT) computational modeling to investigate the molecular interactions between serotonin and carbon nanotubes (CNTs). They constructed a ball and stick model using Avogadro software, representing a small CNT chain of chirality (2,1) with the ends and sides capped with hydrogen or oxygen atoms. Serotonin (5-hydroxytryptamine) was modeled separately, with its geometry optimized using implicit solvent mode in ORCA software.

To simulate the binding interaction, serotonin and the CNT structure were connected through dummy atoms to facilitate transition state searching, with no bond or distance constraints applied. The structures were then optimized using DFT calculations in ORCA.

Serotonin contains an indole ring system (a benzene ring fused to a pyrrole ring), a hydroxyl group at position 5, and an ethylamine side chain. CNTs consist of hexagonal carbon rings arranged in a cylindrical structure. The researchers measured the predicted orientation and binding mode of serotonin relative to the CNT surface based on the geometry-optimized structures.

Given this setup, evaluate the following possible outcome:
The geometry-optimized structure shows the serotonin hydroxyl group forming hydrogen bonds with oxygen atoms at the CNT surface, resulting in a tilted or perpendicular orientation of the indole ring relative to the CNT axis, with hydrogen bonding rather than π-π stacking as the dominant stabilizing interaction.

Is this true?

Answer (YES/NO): NO